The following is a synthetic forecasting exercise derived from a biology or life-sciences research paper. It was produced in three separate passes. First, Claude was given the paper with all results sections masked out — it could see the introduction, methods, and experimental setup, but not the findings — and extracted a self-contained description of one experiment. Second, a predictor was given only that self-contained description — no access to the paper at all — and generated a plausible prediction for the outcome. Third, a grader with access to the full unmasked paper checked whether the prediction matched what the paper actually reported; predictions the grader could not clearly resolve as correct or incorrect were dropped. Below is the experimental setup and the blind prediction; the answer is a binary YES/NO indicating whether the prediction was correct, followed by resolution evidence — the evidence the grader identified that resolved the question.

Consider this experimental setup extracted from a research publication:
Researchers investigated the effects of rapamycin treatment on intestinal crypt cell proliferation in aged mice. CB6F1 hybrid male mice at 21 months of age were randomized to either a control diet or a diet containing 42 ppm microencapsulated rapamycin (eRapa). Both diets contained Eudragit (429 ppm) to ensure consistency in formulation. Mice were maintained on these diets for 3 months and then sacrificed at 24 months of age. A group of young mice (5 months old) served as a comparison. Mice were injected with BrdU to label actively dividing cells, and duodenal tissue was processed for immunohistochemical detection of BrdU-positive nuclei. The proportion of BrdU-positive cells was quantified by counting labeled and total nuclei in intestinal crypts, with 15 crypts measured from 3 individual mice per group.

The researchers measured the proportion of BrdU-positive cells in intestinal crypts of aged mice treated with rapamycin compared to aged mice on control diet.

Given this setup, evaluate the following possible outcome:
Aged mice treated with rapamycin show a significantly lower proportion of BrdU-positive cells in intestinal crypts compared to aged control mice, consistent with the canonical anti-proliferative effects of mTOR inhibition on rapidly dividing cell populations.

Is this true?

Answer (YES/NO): NO